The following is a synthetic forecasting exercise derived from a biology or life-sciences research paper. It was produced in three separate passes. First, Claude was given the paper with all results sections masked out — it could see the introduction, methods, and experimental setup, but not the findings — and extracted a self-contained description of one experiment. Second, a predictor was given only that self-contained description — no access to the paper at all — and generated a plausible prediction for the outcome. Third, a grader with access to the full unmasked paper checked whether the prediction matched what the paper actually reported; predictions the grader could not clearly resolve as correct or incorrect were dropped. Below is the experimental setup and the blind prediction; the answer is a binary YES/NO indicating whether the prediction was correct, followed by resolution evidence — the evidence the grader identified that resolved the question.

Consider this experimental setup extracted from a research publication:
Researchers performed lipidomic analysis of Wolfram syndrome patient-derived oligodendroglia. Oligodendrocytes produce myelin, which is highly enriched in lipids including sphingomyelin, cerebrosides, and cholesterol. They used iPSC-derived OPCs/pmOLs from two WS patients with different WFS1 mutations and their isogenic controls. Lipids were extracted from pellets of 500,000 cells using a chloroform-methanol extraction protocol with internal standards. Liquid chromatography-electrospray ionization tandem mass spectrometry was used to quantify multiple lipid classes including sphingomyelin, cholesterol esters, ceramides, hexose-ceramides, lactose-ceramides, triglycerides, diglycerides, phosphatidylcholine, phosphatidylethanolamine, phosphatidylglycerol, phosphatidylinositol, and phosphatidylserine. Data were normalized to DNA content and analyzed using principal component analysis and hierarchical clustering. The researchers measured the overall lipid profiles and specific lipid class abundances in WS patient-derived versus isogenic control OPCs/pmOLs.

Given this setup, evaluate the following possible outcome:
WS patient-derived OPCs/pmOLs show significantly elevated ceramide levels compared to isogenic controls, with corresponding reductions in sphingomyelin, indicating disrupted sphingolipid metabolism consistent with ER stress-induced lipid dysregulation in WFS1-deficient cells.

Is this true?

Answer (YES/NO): NO